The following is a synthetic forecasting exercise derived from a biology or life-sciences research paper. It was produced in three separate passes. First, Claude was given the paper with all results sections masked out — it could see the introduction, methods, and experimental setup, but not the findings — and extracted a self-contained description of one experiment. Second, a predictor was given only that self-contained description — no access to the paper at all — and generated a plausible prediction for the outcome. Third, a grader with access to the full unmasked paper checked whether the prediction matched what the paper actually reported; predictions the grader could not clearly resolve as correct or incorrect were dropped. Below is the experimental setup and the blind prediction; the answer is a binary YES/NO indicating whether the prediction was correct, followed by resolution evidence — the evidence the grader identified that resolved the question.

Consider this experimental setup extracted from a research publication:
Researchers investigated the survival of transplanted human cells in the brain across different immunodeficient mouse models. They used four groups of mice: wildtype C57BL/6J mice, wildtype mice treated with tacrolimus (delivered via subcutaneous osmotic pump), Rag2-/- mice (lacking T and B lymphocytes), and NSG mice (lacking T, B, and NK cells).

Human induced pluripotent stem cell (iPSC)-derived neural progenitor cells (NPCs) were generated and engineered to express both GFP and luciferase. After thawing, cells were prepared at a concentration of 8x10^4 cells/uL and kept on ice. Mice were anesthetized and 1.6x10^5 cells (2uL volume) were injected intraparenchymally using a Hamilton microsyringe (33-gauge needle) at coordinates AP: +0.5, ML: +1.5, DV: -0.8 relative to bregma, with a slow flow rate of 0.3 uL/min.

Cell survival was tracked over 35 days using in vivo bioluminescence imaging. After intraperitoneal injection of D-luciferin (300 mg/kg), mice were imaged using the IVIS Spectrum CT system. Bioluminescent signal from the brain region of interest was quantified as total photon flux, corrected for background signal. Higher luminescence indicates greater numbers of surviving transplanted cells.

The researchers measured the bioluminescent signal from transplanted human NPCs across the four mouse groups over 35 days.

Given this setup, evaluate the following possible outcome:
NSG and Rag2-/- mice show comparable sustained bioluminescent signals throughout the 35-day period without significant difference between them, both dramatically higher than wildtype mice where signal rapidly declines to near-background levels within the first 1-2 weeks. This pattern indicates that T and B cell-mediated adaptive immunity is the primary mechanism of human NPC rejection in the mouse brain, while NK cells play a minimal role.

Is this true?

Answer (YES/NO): YES